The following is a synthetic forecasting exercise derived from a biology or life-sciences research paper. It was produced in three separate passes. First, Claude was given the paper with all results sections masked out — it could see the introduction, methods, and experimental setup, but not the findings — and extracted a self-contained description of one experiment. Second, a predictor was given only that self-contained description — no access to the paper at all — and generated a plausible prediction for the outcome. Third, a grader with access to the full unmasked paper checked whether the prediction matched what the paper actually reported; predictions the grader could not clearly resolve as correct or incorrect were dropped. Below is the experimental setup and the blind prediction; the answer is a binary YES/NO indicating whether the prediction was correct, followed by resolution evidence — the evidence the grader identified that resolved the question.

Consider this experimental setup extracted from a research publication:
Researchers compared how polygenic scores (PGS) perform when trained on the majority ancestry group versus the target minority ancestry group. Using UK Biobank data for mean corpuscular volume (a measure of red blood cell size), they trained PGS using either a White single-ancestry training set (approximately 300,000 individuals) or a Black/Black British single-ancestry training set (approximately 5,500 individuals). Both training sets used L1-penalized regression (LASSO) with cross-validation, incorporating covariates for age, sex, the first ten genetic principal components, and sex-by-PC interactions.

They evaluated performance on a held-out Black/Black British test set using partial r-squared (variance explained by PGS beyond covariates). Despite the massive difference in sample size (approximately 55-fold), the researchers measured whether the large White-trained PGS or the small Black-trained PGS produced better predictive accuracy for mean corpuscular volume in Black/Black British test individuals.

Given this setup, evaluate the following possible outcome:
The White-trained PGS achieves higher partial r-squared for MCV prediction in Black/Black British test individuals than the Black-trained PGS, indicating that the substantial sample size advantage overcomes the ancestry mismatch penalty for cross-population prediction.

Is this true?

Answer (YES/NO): NO